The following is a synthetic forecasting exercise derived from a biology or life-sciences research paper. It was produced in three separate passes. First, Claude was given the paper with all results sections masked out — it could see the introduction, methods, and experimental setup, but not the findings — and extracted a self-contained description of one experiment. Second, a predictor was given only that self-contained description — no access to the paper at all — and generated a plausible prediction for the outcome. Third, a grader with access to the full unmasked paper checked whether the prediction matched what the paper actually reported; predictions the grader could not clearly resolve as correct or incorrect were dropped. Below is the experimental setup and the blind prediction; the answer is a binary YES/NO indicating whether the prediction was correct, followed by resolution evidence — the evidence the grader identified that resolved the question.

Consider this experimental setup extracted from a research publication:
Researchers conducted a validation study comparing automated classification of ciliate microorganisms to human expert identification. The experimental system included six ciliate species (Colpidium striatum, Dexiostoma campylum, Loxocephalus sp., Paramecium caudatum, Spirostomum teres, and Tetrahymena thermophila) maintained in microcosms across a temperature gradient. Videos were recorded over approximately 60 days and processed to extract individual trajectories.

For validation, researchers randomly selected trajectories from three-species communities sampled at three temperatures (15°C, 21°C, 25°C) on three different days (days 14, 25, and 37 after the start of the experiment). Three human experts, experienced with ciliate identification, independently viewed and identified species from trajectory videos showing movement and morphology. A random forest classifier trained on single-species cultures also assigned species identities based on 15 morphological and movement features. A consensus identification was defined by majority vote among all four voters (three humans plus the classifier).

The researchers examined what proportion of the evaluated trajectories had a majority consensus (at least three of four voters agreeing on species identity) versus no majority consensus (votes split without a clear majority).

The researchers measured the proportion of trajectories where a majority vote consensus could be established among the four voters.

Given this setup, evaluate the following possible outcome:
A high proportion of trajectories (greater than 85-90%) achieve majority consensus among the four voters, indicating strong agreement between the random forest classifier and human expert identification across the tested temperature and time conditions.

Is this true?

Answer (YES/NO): YES